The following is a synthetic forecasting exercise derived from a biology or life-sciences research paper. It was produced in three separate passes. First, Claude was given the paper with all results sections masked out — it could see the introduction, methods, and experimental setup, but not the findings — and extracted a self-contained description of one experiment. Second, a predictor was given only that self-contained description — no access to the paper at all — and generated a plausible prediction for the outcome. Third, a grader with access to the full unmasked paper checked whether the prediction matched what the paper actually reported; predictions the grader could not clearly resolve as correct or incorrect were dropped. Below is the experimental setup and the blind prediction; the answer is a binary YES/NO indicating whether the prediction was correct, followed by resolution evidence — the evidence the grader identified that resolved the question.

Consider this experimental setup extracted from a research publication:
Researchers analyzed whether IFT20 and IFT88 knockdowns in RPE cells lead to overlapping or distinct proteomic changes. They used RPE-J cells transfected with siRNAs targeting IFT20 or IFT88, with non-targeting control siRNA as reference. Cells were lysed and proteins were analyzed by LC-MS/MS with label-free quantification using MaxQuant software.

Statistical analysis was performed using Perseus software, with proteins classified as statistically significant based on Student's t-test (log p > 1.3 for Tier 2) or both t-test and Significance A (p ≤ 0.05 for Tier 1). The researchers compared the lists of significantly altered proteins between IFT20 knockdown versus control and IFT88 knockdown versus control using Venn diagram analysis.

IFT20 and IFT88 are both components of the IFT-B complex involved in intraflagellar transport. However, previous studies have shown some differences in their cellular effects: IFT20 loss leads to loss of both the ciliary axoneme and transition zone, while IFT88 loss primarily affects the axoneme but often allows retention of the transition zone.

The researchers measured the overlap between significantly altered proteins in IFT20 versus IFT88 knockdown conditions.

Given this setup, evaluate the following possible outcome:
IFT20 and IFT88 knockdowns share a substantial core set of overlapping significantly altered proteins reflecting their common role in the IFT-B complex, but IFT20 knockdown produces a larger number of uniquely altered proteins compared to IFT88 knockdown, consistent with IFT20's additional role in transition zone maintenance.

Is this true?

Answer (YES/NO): NO